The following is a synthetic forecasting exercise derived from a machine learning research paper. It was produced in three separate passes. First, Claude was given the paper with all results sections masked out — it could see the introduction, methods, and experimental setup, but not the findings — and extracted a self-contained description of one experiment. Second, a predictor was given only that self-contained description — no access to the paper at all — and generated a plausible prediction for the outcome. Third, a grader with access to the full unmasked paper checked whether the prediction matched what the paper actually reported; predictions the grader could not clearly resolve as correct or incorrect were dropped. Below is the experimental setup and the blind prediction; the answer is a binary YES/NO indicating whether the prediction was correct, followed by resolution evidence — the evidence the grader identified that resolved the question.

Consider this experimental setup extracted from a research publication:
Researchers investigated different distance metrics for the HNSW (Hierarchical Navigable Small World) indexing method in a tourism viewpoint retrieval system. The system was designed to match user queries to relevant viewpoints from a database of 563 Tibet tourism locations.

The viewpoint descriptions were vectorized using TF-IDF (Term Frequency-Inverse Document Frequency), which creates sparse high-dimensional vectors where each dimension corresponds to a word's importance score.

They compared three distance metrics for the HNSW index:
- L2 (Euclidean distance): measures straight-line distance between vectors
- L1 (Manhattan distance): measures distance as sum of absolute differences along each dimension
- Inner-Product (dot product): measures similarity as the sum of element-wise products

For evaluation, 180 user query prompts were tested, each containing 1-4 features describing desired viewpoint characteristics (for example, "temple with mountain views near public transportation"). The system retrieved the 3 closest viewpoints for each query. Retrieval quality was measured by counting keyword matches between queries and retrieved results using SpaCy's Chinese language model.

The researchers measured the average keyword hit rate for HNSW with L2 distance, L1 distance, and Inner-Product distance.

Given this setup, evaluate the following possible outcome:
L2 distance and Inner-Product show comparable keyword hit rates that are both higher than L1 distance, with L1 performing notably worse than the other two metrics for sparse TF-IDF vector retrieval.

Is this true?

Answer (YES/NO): NO